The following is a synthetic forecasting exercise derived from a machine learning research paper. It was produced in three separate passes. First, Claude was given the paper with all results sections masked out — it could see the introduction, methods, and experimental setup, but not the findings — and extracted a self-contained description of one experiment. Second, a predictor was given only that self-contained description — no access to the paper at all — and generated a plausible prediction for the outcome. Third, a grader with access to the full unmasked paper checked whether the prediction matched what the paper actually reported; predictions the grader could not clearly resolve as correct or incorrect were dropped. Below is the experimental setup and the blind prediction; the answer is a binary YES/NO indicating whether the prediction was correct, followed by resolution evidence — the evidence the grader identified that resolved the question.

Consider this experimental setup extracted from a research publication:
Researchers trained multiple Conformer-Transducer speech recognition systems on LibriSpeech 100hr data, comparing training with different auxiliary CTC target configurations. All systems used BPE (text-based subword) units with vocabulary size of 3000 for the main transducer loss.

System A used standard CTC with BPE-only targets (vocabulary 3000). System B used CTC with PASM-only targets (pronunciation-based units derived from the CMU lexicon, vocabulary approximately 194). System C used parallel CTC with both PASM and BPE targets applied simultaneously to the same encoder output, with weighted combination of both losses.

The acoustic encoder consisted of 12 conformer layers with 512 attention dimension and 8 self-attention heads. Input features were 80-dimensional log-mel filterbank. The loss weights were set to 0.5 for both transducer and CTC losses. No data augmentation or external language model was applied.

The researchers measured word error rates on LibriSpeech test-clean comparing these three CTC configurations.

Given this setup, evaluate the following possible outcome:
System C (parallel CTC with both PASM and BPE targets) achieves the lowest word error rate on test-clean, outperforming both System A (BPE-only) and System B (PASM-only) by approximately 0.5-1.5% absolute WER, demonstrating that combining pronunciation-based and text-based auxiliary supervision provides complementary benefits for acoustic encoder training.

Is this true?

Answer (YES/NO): NO